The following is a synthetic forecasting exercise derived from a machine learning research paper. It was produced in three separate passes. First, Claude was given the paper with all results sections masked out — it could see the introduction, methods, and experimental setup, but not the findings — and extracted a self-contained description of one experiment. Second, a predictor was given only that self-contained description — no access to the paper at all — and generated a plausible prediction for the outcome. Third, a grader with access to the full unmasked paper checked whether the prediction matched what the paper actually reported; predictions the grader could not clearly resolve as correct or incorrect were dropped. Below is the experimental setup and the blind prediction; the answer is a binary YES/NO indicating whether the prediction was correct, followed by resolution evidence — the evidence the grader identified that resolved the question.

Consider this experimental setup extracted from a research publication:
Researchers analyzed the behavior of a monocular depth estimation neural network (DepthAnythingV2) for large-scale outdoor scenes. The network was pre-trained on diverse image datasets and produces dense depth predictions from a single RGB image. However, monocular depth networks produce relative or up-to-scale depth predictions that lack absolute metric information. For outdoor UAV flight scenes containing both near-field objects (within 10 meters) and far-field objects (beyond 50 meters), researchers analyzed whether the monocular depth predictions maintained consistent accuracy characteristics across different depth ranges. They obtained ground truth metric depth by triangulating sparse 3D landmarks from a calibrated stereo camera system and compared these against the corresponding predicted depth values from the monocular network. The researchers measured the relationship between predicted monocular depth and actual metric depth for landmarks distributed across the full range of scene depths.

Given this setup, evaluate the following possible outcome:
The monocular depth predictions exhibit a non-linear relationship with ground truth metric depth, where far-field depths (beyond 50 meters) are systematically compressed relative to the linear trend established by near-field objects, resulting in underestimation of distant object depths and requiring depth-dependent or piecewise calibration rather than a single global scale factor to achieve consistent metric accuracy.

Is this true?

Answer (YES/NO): YES